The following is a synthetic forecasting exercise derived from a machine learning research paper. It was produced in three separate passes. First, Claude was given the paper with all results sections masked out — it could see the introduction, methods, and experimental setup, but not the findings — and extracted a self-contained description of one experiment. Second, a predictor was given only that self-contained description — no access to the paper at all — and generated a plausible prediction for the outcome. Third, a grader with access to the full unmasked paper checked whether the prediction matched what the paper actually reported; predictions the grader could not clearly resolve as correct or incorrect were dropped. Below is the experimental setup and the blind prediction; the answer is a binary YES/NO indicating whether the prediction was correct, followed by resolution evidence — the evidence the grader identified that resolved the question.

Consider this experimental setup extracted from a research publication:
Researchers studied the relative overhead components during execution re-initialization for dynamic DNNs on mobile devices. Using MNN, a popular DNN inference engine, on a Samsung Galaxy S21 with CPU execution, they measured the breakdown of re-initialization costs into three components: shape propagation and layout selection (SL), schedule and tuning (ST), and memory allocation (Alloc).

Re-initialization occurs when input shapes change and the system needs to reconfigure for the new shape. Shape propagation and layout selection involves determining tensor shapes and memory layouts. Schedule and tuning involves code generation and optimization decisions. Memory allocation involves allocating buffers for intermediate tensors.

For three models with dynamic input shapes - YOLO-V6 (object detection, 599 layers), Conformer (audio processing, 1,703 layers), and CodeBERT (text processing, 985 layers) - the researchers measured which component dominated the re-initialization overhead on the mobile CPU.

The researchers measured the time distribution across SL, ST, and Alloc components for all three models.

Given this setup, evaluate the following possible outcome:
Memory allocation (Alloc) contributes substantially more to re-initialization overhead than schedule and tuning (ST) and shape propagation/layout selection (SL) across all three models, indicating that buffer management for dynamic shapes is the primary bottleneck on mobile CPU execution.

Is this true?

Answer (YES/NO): NO